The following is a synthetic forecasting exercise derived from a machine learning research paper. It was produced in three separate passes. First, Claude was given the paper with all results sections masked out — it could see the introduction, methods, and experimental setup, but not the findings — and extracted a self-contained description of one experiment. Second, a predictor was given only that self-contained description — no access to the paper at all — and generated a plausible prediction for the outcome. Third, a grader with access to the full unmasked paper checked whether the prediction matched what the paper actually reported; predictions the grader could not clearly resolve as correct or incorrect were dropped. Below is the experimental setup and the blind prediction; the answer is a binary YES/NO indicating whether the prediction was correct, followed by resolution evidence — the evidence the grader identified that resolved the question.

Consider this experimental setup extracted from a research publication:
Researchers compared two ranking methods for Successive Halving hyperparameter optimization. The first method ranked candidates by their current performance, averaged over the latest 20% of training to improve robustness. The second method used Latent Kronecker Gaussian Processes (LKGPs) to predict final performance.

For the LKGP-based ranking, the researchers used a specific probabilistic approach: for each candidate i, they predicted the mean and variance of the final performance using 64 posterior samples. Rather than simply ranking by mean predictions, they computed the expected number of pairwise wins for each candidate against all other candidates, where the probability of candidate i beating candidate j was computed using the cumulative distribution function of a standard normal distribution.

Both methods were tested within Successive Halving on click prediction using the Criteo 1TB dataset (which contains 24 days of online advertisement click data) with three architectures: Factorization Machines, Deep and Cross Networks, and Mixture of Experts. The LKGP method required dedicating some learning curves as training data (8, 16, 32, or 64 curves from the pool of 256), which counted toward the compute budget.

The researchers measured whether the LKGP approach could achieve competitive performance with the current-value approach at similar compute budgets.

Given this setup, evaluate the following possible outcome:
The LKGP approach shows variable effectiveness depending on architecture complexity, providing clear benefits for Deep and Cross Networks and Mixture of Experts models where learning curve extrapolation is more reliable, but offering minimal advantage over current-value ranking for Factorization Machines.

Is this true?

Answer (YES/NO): NO